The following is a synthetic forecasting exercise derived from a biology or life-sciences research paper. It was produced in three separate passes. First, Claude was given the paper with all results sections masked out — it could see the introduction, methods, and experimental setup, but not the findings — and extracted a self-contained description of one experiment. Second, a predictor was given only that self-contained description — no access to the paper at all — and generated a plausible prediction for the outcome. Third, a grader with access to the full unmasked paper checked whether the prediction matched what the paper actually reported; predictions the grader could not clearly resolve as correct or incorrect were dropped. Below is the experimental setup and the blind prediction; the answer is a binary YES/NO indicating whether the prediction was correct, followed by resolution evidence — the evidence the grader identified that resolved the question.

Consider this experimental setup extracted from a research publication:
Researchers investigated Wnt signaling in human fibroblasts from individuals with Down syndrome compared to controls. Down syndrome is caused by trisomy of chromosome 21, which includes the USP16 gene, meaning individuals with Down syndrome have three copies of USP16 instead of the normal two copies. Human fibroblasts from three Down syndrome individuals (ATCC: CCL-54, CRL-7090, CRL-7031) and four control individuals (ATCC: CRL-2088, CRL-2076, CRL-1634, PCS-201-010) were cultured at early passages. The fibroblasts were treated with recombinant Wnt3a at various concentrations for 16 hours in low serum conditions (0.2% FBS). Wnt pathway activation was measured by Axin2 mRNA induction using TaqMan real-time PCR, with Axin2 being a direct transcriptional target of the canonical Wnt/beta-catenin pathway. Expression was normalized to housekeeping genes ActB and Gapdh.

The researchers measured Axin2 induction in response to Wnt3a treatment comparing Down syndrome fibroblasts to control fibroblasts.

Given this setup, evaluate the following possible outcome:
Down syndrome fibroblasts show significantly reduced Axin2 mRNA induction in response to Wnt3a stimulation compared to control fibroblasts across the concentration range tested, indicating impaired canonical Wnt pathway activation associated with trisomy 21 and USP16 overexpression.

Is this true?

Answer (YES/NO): YES